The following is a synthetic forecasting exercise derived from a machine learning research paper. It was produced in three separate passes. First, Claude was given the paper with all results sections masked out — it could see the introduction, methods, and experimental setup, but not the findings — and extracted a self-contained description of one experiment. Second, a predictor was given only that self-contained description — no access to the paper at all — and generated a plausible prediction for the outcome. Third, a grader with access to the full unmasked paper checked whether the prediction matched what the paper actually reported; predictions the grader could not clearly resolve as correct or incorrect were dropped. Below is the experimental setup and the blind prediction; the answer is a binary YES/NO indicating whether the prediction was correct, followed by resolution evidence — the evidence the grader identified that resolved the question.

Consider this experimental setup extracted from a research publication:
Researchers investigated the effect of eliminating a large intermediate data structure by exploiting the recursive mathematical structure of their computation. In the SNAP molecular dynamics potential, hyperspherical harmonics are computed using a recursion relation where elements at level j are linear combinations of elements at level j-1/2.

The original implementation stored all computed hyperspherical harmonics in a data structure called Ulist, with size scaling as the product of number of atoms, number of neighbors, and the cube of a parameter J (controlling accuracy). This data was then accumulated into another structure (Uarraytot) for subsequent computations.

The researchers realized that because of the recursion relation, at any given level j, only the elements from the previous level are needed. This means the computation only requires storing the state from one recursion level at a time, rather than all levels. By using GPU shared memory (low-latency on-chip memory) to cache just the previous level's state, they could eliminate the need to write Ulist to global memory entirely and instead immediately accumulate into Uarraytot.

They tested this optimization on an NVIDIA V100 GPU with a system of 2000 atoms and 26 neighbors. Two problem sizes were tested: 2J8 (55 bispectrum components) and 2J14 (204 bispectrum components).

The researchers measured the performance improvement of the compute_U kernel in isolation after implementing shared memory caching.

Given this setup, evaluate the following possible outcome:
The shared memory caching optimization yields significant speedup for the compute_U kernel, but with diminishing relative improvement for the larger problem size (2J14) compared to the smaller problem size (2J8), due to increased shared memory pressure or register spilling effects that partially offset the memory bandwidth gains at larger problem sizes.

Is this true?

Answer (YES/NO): YES